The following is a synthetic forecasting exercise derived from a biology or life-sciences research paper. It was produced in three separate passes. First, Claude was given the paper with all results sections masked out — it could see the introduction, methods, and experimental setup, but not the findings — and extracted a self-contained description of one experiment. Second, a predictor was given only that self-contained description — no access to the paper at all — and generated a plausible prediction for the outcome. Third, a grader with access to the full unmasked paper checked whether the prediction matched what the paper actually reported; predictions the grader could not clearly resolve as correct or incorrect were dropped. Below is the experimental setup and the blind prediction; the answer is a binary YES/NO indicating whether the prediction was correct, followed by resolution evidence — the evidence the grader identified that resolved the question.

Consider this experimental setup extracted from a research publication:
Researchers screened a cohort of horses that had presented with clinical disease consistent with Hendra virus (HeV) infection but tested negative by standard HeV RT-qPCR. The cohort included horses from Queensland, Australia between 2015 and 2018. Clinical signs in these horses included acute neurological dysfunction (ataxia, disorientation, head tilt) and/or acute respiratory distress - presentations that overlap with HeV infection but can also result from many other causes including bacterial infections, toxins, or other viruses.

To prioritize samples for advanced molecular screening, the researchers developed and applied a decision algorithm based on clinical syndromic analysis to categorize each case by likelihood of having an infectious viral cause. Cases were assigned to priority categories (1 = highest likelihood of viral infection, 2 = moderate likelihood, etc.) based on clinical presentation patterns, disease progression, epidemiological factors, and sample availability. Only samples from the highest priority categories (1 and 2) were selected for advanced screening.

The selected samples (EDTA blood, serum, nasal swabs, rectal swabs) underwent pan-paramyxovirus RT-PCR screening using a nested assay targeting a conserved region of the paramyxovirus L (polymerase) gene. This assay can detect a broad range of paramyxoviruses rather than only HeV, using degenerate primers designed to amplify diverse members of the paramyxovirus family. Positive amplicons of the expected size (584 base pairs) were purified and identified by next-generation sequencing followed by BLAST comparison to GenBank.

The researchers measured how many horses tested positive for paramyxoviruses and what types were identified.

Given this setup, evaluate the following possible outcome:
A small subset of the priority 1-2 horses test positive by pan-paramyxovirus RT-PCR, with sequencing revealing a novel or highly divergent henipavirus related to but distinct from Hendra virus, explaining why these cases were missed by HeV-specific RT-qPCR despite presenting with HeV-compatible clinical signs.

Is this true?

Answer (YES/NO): NO